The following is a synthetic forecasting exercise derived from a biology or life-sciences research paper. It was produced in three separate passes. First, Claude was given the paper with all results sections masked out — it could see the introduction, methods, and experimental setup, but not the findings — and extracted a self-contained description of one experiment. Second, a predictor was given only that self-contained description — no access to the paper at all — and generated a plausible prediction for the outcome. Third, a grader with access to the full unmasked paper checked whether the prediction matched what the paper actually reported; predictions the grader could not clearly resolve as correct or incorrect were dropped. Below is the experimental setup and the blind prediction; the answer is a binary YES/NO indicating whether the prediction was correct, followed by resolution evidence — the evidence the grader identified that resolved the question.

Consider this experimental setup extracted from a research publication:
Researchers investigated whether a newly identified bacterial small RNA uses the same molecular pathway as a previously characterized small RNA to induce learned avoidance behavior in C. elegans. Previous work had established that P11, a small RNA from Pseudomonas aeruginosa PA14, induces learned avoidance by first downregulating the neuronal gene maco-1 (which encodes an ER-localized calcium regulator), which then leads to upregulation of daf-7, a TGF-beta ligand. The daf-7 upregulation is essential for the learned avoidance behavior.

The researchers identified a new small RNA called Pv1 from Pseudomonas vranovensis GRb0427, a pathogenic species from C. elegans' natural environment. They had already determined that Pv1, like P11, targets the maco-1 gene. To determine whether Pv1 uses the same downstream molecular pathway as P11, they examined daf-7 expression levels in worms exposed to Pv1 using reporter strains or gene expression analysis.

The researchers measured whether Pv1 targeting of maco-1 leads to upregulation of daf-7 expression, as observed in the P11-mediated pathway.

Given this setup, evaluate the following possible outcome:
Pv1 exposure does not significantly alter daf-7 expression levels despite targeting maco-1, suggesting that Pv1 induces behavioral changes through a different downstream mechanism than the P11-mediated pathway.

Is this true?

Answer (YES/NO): NO